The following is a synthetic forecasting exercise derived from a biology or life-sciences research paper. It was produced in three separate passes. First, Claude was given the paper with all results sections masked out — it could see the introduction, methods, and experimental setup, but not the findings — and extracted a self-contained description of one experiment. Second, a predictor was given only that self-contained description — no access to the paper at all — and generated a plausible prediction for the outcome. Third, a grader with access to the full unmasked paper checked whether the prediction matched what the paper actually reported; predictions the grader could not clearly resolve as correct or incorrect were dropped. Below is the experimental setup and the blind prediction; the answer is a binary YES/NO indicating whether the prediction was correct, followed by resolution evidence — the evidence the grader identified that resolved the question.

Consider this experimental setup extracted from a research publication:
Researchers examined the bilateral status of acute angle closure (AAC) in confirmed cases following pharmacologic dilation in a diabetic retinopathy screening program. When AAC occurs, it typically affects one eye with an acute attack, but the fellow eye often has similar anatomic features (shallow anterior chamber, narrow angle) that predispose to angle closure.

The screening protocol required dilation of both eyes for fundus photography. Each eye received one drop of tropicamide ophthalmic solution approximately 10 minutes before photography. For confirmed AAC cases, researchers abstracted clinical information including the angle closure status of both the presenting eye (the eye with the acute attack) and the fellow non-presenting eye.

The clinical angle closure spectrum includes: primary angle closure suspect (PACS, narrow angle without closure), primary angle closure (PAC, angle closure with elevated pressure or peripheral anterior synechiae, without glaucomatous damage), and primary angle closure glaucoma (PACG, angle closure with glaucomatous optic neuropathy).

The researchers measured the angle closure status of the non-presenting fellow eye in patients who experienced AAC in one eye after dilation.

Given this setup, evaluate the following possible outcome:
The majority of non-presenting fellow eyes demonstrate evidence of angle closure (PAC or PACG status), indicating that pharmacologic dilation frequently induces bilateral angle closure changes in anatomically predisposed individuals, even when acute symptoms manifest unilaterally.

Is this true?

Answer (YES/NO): NO